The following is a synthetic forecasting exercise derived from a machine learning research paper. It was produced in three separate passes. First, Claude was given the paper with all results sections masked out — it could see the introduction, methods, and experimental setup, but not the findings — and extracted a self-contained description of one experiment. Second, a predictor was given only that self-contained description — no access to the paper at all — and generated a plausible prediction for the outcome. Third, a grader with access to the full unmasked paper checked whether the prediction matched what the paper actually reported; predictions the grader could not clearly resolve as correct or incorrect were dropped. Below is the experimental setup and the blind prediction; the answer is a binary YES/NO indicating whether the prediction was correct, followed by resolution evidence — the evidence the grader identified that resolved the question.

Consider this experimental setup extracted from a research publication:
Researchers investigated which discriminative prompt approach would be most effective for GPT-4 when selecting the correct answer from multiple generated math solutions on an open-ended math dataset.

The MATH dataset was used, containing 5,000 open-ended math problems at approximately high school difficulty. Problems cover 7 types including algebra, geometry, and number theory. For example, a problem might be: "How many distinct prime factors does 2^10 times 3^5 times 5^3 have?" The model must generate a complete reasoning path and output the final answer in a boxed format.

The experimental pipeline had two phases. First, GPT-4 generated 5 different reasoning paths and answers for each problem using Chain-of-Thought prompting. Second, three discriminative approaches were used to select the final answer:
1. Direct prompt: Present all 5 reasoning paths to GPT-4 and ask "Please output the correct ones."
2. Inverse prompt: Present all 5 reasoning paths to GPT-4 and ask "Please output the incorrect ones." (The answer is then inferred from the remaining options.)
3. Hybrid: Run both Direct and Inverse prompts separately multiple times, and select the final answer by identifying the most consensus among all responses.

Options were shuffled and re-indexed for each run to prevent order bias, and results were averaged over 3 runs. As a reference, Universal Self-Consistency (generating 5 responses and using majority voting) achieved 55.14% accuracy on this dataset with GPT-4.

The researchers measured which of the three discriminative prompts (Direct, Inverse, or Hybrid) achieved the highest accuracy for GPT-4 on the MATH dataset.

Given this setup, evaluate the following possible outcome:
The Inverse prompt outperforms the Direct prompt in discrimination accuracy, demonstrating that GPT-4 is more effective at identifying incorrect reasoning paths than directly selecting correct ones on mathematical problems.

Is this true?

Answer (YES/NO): YES